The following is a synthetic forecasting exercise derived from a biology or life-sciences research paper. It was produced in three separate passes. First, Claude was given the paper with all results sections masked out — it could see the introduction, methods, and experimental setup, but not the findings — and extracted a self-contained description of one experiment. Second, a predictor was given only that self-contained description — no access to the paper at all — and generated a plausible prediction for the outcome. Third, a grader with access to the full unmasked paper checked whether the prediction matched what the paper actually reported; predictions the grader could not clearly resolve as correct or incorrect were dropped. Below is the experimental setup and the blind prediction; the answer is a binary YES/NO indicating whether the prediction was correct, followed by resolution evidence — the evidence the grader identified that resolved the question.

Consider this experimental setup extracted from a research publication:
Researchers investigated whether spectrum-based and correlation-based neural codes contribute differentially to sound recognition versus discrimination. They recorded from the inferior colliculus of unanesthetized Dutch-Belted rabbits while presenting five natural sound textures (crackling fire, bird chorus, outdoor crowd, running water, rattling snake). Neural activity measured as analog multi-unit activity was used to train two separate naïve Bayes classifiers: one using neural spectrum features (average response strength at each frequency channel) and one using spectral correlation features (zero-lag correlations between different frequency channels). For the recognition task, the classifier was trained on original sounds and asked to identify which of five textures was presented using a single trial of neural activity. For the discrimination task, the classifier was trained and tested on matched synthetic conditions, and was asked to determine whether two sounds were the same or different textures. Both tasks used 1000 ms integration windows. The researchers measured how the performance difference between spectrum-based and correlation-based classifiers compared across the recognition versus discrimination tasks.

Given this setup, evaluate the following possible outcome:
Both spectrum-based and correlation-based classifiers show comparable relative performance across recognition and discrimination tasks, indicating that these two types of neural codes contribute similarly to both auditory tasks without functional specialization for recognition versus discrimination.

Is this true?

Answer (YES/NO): NO